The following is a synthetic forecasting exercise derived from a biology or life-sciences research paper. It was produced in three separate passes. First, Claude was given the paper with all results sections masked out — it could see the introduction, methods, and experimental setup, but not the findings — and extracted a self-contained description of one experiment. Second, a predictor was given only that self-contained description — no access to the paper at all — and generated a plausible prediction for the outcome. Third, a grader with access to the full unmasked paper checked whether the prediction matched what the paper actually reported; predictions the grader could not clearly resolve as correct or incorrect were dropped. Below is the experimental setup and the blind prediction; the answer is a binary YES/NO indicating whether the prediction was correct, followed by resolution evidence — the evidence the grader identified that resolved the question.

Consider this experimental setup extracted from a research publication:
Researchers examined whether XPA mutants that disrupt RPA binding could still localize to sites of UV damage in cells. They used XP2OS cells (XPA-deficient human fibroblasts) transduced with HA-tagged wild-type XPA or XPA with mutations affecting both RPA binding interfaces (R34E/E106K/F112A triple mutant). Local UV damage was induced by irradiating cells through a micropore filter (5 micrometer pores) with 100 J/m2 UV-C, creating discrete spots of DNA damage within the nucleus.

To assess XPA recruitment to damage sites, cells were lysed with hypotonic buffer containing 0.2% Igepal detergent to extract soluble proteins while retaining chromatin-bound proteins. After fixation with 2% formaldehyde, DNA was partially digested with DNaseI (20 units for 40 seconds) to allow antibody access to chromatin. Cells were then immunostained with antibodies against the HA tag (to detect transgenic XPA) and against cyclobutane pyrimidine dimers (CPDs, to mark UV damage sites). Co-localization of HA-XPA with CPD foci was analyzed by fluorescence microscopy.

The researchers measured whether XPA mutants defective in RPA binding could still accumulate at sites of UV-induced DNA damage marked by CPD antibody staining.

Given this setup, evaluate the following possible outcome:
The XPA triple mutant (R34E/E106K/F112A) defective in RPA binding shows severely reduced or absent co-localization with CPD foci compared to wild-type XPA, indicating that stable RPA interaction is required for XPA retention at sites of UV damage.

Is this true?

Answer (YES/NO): YES